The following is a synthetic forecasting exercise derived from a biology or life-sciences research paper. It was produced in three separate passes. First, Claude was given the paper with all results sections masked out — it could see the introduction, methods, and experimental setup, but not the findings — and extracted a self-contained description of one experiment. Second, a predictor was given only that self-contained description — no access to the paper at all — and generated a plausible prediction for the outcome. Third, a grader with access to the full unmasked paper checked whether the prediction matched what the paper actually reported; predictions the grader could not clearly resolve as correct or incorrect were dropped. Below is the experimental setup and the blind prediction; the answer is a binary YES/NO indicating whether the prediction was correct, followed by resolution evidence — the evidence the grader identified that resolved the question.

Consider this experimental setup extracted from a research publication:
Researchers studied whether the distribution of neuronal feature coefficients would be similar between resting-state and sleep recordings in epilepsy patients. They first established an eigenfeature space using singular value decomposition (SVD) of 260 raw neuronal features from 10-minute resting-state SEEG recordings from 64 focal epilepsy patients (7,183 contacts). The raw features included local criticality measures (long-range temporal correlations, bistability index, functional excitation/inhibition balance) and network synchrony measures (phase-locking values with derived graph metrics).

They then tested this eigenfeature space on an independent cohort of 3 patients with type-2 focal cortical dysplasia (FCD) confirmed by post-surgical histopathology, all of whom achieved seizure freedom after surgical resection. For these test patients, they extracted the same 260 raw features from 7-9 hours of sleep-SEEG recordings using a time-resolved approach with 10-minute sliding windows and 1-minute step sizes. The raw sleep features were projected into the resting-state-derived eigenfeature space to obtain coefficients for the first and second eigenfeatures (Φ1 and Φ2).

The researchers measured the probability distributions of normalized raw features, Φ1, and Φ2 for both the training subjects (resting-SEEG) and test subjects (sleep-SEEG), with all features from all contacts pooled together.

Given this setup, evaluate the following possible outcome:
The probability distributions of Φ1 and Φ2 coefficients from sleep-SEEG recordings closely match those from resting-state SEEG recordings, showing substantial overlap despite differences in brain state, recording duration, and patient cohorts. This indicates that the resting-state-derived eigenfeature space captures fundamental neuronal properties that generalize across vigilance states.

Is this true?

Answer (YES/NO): YES